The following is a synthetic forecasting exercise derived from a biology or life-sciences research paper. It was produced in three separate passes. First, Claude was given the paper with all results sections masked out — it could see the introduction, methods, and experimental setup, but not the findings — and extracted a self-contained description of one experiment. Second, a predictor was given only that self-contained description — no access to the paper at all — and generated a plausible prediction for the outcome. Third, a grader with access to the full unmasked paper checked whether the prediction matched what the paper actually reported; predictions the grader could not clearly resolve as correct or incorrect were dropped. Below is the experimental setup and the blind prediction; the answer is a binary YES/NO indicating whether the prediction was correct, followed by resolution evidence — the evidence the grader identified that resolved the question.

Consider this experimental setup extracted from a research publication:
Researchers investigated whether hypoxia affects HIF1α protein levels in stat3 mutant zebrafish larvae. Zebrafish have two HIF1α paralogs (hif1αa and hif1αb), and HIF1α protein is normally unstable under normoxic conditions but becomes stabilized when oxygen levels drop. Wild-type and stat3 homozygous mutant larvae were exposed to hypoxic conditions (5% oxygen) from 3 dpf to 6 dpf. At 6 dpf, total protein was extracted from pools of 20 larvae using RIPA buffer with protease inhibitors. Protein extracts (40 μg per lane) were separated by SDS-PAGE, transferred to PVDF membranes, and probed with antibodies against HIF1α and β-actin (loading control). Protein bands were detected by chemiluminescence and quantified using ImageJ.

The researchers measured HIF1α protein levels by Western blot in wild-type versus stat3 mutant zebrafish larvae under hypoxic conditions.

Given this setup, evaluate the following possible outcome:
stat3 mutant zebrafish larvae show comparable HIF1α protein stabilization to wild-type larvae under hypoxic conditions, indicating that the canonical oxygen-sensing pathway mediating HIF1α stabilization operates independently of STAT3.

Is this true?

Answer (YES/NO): YES